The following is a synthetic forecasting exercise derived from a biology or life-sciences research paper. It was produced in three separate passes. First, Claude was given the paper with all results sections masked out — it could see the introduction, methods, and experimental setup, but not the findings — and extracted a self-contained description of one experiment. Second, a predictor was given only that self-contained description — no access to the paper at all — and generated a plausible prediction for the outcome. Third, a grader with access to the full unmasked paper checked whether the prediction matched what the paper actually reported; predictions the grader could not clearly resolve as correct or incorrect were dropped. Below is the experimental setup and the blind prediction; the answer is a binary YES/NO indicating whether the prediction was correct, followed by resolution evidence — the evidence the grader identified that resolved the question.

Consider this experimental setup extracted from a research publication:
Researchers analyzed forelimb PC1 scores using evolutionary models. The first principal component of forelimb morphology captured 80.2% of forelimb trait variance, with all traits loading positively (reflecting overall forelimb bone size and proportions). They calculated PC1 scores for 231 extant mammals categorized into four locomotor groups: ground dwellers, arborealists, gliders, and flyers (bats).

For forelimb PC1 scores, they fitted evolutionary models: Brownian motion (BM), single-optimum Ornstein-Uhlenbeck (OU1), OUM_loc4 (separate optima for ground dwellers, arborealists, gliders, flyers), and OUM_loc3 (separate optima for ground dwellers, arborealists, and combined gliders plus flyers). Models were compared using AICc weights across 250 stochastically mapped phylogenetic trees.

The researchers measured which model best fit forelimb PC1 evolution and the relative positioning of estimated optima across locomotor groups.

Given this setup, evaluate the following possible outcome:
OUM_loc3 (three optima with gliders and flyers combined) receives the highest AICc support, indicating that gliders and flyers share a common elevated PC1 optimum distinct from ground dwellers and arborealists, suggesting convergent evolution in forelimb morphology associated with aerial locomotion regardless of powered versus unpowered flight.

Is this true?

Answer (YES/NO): NO